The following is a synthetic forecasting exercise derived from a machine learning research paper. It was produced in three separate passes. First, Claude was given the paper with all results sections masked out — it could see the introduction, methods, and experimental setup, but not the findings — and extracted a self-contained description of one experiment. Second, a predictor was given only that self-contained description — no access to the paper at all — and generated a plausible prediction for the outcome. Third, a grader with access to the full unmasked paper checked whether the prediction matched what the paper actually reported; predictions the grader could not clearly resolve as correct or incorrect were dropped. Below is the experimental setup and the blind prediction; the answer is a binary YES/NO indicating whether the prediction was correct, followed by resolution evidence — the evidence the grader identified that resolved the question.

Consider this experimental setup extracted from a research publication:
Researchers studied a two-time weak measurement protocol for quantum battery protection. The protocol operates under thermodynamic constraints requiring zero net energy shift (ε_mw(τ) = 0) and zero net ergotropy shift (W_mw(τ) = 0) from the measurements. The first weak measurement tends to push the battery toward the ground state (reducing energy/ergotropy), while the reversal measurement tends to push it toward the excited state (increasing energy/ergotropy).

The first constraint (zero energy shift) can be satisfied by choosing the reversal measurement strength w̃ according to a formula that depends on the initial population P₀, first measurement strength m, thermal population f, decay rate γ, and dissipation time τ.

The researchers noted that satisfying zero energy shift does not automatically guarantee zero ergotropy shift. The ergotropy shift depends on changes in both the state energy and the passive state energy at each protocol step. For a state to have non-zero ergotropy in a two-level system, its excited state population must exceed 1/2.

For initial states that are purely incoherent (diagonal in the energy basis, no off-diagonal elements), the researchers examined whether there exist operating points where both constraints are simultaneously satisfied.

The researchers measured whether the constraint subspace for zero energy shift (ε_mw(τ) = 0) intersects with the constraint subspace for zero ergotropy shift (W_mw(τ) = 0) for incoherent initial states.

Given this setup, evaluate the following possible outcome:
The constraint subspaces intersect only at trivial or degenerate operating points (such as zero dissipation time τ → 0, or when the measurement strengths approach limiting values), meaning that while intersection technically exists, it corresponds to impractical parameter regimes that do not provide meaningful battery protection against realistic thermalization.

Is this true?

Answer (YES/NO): NO